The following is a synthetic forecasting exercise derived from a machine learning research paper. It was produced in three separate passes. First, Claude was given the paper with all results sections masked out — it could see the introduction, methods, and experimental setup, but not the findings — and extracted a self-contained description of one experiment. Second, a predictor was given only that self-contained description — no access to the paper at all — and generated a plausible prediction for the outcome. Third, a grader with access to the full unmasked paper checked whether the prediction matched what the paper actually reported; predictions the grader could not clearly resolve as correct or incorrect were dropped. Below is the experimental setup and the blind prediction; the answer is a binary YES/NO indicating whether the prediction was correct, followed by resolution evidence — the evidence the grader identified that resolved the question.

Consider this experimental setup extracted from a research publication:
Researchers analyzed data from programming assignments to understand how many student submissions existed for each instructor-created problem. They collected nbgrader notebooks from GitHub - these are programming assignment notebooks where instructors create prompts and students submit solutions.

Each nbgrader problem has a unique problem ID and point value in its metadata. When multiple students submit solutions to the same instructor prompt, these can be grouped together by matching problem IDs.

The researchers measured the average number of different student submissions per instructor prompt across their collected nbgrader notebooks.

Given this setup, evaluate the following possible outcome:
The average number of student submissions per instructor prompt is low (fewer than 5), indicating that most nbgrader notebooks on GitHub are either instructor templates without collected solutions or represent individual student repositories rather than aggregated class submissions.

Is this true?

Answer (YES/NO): NO